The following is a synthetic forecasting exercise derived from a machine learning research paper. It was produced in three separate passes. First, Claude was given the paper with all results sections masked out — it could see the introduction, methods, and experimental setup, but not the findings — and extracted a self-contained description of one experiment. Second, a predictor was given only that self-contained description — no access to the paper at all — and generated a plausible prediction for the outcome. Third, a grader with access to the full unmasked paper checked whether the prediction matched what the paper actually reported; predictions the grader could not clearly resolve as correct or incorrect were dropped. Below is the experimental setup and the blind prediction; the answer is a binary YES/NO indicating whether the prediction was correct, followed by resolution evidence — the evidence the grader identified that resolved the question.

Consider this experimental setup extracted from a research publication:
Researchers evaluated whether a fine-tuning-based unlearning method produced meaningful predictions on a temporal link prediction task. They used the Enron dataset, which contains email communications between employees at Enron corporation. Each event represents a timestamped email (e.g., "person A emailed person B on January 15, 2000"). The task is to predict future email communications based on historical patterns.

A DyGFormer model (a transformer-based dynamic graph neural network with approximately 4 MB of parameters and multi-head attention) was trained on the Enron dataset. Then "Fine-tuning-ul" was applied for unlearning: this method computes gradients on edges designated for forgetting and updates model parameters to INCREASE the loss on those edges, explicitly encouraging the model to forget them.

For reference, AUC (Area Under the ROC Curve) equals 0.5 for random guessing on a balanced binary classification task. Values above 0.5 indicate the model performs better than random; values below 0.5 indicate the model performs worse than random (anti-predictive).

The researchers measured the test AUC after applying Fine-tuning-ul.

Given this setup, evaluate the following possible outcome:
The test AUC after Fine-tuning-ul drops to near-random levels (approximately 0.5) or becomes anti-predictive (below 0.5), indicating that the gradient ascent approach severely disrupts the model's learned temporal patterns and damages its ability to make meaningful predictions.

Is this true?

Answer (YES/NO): YES